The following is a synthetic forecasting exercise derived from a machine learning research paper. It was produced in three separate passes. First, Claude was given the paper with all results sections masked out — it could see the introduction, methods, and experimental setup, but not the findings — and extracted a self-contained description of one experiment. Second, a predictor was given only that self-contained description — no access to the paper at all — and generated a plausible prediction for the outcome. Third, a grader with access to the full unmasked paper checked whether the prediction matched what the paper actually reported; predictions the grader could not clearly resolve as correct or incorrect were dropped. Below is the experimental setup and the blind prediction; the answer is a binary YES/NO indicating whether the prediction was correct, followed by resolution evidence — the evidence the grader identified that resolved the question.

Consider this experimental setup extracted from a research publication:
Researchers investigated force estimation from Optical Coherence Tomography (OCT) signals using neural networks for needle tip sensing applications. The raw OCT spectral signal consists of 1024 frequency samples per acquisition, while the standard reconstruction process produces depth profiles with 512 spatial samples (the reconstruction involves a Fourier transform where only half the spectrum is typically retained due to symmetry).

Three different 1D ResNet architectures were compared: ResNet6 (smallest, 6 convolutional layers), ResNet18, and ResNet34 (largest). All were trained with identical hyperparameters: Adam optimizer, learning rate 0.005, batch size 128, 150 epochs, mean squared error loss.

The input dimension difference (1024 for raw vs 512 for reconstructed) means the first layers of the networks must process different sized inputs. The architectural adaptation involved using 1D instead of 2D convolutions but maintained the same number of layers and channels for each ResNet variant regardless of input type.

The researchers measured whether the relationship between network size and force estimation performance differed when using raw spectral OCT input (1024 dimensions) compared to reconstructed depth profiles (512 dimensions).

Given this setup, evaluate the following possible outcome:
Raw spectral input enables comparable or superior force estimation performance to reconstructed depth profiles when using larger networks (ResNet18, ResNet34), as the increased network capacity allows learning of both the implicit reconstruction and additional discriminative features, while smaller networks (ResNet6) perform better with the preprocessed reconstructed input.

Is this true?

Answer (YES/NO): YES